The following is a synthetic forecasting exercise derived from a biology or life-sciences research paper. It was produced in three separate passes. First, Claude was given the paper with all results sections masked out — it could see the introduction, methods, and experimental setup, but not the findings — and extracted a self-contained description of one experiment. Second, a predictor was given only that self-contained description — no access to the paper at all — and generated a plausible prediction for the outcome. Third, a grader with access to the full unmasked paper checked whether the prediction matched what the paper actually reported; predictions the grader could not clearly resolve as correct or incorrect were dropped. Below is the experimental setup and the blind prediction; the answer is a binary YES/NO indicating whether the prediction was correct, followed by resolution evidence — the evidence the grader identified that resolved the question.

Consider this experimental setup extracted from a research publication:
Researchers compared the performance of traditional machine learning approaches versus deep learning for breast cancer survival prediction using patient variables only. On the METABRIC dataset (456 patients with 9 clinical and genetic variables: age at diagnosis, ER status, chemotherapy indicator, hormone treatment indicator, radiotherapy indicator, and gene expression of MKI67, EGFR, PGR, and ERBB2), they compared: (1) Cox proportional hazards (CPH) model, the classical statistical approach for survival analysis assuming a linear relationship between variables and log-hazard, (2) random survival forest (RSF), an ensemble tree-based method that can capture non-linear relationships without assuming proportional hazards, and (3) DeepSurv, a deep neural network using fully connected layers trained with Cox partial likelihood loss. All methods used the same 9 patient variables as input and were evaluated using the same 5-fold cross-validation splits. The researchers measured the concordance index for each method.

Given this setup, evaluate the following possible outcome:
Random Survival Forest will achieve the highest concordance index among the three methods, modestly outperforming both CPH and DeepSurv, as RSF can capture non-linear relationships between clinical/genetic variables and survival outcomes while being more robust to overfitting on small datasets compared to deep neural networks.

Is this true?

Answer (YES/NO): NO